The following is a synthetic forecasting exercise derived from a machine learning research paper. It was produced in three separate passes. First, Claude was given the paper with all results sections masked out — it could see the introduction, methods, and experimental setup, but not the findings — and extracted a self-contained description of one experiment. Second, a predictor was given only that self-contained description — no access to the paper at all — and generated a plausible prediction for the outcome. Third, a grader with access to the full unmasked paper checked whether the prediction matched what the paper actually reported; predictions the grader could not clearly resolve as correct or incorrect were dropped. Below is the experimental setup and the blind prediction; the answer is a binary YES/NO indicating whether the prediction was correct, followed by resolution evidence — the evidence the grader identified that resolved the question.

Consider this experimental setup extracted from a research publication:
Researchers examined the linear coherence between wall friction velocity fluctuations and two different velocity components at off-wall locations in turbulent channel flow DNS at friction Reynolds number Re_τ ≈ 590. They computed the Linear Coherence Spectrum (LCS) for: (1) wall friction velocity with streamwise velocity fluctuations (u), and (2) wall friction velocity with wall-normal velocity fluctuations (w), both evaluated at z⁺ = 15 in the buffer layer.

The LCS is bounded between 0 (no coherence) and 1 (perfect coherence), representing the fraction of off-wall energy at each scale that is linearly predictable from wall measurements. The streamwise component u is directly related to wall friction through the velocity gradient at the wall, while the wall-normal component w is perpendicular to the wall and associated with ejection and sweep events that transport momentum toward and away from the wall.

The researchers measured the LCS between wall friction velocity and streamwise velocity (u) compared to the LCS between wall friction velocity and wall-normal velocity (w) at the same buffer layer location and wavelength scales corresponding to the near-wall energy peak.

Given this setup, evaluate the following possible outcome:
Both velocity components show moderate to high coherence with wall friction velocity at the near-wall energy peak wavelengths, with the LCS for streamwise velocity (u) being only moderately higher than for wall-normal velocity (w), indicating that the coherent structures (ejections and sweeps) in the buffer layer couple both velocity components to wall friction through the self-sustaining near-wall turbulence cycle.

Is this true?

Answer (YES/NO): YES